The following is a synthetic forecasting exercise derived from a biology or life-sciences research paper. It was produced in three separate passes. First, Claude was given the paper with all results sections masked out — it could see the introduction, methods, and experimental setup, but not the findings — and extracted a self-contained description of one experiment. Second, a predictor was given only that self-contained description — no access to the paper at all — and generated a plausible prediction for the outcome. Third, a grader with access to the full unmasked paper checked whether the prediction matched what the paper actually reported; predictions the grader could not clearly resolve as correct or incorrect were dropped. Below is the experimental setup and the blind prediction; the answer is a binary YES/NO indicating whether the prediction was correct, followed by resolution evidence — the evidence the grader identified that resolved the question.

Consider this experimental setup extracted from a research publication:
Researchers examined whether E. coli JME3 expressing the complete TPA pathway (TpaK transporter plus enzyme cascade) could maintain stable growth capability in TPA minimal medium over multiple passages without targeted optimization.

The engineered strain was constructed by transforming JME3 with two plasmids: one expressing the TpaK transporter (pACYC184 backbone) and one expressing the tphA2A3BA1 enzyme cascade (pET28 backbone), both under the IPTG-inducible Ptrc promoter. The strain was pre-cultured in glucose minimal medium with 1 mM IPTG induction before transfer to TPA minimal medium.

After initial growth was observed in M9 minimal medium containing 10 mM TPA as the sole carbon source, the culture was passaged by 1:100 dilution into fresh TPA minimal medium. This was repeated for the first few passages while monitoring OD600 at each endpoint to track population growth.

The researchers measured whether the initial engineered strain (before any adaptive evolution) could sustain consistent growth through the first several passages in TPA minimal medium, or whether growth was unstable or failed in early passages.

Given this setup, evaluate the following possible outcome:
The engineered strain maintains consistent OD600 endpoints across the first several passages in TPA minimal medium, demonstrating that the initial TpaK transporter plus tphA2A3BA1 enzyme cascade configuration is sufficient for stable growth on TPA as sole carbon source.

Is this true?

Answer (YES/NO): NO